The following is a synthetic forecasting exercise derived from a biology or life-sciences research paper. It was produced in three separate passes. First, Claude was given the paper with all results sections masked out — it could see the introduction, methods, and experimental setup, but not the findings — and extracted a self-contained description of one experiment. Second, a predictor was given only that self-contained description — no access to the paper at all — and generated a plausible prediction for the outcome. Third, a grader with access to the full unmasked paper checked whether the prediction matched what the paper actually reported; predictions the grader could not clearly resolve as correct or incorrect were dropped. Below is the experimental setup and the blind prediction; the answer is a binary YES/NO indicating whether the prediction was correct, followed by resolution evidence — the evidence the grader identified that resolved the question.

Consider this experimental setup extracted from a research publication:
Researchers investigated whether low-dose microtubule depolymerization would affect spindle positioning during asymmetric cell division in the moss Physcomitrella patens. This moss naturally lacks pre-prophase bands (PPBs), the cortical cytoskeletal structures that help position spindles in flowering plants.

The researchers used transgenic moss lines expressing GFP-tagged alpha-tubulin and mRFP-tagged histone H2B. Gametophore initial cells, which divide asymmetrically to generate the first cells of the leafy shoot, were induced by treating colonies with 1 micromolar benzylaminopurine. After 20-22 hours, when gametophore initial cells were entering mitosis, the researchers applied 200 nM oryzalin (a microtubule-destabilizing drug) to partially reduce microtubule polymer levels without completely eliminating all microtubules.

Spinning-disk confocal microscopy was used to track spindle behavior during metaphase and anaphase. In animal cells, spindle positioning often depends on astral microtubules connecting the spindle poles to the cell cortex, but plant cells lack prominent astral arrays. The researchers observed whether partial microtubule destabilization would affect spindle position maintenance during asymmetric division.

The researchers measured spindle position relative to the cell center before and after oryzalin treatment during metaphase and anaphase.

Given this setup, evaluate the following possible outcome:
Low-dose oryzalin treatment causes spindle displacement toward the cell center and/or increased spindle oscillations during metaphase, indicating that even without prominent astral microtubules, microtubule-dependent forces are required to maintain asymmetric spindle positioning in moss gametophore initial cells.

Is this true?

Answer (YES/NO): NO